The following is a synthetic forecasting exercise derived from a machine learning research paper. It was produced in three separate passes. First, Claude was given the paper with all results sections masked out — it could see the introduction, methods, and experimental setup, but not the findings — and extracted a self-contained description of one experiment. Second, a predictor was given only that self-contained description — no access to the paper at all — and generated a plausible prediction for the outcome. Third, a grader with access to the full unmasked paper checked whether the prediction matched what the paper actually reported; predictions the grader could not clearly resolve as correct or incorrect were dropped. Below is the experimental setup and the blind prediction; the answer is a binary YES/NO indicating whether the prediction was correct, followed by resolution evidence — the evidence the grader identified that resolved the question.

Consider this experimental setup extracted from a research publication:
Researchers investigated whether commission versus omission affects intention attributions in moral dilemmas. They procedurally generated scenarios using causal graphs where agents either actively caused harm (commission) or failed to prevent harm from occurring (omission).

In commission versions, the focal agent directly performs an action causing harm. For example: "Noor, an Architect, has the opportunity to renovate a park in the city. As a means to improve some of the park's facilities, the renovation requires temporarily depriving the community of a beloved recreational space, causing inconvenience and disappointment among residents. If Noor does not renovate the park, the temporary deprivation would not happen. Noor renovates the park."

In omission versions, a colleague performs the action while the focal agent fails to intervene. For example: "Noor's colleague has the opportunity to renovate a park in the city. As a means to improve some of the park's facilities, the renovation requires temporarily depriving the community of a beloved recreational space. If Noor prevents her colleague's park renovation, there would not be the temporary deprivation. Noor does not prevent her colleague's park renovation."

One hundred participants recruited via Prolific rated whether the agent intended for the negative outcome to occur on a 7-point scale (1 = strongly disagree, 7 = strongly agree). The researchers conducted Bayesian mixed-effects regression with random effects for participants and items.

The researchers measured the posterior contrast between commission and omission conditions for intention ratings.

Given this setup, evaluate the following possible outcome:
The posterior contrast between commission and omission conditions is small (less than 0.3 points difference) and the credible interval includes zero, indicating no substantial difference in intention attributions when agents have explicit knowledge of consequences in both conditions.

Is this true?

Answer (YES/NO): YES